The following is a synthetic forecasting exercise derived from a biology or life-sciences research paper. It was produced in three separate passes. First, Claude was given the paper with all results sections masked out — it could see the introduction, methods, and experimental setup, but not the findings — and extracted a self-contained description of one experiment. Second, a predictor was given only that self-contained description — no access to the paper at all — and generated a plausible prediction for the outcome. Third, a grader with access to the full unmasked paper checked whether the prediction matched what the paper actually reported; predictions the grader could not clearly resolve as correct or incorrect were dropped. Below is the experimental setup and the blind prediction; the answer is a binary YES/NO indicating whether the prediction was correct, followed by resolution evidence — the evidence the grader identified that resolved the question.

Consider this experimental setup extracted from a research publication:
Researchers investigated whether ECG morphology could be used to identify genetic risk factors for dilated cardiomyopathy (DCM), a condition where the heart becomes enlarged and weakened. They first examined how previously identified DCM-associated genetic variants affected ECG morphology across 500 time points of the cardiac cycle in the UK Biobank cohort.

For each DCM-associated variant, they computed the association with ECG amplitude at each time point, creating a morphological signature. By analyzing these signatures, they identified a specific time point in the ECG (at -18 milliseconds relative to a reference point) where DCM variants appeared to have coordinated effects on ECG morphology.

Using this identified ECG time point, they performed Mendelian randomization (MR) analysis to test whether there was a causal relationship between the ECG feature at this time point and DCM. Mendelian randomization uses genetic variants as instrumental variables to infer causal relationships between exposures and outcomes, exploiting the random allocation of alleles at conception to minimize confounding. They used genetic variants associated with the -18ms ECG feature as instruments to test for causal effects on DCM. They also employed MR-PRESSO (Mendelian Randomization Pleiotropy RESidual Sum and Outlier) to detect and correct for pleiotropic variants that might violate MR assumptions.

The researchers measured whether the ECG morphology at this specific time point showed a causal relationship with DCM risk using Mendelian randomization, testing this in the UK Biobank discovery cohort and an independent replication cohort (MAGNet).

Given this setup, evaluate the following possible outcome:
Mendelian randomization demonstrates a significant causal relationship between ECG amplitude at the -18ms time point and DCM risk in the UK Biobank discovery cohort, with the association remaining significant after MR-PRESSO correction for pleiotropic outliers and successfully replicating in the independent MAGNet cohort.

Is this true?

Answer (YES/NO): YES